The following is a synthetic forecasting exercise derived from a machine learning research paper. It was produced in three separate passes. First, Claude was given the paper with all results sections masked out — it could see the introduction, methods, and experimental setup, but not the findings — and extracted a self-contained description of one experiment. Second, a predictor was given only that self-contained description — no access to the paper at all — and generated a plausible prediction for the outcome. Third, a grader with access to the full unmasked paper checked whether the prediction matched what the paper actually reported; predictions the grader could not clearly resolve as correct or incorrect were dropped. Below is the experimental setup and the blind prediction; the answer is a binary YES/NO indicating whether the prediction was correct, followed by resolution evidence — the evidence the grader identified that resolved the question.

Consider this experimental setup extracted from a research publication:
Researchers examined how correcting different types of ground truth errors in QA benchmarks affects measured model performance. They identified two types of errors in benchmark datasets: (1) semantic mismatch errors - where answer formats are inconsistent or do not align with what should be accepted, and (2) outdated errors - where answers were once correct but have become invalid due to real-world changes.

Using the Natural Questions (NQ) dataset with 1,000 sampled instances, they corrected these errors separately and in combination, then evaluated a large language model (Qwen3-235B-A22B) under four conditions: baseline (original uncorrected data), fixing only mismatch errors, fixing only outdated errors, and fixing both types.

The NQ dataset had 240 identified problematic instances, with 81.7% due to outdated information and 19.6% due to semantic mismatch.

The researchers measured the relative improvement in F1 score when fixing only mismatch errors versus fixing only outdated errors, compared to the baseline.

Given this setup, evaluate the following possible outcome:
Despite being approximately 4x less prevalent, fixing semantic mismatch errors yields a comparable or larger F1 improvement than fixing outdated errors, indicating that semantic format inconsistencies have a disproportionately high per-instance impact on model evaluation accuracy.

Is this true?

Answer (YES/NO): NO